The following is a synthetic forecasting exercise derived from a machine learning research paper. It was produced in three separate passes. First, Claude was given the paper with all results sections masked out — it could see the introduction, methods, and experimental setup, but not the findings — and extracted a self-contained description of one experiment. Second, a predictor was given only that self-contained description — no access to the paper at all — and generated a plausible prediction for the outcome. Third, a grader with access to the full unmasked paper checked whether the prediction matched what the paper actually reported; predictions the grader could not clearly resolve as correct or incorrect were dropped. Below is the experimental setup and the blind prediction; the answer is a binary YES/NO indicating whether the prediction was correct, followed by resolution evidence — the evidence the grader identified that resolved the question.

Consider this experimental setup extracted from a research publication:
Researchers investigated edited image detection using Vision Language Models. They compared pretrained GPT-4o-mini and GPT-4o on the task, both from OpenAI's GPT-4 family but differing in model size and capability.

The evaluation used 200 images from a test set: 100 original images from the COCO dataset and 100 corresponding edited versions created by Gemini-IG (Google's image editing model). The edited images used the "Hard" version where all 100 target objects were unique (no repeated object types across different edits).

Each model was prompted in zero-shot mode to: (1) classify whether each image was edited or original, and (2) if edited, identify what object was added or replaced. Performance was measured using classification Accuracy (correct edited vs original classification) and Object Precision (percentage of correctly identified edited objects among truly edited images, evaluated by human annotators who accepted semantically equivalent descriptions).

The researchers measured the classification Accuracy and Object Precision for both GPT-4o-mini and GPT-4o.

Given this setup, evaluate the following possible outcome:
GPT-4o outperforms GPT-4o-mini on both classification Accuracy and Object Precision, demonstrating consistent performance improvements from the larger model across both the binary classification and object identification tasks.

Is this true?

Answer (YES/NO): YES